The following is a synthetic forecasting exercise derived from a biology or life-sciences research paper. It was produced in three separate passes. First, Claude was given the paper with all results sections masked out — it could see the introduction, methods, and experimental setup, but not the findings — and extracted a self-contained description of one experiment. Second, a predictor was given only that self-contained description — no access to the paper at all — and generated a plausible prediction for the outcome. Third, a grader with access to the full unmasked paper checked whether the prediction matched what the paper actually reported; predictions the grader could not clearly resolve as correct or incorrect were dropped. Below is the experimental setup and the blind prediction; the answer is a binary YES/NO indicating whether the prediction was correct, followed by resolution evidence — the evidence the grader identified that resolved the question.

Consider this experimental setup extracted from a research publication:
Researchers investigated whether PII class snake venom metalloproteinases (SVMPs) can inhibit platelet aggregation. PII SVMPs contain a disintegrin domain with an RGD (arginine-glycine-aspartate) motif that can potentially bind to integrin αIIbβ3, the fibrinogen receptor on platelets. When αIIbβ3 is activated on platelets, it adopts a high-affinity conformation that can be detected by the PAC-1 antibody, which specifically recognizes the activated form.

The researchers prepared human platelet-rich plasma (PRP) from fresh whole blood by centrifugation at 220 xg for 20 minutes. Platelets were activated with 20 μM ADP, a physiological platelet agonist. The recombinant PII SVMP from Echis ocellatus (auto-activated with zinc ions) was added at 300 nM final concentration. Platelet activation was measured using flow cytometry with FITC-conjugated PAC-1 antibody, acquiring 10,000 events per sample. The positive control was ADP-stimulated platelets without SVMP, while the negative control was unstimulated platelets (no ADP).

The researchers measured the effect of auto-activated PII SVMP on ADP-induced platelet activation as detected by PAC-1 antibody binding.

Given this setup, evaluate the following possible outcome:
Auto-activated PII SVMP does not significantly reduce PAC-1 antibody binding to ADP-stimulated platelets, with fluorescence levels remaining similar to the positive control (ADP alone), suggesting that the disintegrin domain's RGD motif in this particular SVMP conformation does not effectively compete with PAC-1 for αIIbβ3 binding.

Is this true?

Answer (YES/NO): NO